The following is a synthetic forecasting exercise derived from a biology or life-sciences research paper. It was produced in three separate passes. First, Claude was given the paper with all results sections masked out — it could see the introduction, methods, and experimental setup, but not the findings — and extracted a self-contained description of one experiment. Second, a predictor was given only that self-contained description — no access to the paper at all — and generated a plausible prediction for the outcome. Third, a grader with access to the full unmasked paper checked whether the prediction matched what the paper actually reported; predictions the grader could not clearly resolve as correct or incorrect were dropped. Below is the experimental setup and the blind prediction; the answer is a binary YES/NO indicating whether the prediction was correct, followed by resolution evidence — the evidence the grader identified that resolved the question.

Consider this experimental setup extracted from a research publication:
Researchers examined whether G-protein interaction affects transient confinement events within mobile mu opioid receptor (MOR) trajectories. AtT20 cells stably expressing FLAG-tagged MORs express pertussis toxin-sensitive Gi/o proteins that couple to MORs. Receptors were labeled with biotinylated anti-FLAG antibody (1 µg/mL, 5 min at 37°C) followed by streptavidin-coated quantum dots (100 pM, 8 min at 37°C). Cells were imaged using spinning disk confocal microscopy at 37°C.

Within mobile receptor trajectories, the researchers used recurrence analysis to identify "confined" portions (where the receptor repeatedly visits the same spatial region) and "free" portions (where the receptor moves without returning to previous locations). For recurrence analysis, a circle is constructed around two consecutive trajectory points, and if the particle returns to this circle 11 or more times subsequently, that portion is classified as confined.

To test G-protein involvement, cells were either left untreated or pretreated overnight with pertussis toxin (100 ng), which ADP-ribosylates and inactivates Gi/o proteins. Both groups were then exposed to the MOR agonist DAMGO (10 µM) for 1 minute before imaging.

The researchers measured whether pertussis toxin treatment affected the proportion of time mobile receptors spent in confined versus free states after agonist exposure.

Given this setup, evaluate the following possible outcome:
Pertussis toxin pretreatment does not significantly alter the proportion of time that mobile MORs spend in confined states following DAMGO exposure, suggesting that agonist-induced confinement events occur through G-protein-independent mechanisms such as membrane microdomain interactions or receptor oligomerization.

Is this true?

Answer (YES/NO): NO